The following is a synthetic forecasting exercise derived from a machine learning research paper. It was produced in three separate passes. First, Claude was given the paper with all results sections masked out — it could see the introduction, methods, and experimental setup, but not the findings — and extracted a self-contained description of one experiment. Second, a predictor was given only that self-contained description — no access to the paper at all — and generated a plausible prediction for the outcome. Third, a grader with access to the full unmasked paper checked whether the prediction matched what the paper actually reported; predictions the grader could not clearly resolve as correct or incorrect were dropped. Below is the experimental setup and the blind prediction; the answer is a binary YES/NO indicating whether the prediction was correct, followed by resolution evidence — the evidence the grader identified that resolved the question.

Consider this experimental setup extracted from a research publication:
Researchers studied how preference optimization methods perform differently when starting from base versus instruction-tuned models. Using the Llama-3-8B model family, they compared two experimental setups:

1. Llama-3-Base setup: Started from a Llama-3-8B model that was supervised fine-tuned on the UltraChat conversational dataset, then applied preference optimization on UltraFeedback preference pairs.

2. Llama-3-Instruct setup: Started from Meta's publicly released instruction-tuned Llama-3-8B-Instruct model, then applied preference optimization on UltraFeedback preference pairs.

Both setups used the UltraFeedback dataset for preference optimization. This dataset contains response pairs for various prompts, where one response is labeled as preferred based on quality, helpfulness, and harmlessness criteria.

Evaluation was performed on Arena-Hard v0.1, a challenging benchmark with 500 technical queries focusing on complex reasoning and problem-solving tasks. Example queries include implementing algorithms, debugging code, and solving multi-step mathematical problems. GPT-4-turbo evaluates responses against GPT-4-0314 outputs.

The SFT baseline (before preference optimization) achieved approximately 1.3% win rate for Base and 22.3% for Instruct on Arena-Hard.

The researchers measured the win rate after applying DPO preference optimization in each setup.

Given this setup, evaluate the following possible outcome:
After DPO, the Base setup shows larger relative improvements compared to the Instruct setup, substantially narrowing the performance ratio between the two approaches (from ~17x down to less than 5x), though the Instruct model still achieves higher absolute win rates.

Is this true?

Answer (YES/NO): YES